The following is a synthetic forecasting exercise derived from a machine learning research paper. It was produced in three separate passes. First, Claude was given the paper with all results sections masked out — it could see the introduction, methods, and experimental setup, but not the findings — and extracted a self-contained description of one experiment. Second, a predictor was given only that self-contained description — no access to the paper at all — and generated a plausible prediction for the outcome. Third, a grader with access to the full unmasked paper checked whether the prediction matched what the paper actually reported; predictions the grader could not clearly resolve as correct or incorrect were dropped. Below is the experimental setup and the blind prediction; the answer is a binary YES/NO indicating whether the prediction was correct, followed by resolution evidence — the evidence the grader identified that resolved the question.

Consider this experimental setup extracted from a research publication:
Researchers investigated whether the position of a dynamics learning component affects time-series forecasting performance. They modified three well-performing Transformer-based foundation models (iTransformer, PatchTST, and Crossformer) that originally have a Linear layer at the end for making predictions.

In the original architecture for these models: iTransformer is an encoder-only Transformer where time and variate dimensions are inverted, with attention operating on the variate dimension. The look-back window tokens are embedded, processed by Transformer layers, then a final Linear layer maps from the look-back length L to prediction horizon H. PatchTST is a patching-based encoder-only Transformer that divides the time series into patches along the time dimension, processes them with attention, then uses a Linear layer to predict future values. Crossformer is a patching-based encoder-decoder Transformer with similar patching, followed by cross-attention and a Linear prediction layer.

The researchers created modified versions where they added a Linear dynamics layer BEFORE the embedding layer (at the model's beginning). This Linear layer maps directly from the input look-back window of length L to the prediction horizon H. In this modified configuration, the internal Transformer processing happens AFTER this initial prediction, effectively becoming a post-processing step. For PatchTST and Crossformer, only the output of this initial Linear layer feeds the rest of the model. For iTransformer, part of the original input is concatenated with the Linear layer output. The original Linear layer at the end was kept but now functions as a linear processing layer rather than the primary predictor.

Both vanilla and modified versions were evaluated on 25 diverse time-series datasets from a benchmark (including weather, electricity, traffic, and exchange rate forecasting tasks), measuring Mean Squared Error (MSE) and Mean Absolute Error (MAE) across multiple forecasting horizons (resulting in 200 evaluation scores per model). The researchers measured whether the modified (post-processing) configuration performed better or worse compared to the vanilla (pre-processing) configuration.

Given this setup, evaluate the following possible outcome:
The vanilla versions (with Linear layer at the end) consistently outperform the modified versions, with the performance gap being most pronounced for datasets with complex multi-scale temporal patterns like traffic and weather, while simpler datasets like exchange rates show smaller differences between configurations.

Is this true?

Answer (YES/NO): NO